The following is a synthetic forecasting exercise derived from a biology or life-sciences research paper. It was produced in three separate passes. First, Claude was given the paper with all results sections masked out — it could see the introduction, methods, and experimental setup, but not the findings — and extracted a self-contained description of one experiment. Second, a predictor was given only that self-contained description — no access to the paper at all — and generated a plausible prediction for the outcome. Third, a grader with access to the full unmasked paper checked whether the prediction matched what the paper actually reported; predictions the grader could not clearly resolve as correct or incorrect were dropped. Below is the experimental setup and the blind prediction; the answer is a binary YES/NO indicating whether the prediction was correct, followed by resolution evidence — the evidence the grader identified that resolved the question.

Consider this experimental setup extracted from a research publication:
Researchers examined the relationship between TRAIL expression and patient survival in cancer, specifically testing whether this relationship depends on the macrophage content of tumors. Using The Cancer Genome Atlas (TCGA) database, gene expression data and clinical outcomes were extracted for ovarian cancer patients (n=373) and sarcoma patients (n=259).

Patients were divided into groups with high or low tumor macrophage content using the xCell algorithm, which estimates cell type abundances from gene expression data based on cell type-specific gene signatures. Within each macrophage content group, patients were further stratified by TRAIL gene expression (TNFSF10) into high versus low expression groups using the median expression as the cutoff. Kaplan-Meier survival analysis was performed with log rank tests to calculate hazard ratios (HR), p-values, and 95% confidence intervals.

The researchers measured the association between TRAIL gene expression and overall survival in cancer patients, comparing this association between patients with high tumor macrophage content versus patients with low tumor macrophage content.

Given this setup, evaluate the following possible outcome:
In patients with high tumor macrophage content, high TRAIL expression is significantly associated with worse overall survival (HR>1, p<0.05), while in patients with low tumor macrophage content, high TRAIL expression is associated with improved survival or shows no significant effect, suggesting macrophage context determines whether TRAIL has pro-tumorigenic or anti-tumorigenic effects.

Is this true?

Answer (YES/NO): NO